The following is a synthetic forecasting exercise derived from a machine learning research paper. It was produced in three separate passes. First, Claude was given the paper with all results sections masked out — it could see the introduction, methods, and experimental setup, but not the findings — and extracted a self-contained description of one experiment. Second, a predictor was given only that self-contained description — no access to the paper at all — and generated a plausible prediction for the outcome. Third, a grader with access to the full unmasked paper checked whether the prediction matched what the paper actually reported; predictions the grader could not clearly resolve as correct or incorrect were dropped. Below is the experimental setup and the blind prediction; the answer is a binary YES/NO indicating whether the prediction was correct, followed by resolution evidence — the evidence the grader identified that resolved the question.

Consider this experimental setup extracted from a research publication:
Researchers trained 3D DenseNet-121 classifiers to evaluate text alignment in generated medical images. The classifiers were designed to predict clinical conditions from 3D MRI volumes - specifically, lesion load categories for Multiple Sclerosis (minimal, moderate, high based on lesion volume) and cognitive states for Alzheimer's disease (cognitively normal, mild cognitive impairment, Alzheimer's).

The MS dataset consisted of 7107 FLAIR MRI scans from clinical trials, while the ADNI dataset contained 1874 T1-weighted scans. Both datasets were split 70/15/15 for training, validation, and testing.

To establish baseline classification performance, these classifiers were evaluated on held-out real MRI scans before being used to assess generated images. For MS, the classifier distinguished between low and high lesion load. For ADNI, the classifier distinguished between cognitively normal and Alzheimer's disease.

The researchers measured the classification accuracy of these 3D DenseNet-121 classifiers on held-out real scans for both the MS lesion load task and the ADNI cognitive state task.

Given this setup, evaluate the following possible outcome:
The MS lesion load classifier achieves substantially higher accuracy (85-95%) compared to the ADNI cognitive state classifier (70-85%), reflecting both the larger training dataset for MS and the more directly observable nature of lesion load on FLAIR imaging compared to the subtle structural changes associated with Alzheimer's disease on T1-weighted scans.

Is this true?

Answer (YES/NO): NO